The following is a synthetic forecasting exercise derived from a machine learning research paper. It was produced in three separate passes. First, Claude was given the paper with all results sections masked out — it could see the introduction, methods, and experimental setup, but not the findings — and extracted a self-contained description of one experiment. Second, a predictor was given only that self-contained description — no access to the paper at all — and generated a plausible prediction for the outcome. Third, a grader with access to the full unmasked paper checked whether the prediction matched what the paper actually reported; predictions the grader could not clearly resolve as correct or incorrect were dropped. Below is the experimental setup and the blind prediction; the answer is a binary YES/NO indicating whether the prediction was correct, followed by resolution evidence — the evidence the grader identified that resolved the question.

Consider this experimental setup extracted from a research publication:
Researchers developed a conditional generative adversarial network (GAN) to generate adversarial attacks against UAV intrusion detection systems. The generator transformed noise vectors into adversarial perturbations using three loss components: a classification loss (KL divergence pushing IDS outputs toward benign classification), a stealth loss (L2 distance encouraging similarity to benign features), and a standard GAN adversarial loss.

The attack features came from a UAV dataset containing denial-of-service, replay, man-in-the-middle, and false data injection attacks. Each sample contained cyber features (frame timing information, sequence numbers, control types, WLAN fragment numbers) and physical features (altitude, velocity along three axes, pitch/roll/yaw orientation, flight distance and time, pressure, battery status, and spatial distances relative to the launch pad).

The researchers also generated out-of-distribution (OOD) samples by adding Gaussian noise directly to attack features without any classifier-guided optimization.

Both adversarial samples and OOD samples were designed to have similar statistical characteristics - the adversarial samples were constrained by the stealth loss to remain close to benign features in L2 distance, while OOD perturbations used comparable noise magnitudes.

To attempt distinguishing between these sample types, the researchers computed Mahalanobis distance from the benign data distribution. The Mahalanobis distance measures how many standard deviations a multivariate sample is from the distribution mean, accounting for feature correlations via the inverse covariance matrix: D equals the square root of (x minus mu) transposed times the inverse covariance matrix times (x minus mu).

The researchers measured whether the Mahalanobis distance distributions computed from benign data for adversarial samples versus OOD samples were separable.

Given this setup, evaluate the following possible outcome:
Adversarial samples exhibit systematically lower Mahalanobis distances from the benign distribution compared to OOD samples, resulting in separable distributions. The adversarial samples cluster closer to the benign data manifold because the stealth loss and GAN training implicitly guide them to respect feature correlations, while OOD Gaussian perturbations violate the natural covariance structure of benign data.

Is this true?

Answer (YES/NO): NO